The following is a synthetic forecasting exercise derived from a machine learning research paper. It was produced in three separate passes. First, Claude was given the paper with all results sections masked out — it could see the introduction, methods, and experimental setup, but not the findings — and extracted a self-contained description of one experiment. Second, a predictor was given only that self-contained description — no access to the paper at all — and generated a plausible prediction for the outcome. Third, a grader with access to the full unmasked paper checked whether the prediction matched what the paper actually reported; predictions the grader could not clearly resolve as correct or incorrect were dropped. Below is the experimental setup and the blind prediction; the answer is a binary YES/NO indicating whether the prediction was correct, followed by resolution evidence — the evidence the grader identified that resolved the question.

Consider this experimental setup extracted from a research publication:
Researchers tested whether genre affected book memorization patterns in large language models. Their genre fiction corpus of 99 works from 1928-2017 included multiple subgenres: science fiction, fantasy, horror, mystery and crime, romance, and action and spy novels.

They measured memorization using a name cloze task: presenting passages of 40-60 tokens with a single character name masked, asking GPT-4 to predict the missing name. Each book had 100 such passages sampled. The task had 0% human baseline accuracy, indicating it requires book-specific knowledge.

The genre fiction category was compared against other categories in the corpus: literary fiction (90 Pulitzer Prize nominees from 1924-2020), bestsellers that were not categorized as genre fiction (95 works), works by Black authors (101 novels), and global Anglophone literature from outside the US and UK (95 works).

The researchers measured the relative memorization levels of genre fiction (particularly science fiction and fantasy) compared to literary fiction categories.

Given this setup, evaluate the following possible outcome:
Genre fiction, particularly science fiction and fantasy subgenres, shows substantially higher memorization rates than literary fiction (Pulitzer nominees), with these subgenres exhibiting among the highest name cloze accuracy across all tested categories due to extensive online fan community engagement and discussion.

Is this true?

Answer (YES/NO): YES